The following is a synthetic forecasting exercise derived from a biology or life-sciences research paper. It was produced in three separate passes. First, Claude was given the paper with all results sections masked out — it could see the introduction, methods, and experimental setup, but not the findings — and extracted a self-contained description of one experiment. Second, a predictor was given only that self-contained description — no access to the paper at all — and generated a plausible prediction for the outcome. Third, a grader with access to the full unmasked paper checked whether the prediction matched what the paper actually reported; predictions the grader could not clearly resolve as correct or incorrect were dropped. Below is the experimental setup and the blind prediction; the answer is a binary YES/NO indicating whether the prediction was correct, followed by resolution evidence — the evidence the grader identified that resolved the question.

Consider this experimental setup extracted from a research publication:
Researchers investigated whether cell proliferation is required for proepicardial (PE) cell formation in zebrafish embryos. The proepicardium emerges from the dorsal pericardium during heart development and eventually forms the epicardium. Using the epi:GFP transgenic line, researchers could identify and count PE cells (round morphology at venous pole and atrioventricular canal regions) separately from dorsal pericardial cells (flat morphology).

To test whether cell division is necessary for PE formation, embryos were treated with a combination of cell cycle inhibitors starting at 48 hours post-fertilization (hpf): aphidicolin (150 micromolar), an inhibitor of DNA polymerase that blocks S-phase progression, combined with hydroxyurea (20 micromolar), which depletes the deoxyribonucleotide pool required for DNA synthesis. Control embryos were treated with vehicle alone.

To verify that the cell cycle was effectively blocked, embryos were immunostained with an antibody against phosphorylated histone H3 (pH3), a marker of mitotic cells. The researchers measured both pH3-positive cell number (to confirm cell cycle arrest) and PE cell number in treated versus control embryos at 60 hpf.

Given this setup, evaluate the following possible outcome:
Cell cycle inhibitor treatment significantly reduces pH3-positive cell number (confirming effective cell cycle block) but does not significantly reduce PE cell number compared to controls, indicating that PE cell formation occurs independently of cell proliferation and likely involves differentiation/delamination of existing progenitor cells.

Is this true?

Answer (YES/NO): NO